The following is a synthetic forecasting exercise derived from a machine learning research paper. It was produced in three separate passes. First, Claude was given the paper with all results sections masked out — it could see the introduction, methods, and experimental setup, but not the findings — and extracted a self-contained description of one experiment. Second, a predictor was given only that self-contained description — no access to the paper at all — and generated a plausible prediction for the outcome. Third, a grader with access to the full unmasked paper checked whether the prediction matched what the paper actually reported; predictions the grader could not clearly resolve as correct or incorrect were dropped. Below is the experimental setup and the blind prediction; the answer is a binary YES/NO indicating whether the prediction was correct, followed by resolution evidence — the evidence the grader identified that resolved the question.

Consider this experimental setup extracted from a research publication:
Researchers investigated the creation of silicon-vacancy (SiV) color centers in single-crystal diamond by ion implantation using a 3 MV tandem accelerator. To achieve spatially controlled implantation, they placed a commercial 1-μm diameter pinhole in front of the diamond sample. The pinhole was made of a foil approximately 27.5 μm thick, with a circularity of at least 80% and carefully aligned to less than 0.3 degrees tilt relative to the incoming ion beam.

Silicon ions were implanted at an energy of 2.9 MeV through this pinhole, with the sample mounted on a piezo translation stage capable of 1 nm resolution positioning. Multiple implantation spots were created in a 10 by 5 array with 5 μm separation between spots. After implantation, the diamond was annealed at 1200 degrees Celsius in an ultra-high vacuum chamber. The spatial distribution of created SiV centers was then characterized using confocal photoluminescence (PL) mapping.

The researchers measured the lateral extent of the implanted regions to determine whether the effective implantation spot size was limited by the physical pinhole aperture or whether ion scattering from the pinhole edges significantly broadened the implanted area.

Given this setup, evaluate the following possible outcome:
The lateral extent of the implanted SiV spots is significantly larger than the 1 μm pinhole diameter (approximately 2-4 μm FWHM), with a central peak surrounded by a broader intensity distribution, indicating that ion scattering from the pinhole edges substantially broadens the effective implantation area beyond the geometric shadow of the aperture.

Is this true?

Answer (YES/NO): NO